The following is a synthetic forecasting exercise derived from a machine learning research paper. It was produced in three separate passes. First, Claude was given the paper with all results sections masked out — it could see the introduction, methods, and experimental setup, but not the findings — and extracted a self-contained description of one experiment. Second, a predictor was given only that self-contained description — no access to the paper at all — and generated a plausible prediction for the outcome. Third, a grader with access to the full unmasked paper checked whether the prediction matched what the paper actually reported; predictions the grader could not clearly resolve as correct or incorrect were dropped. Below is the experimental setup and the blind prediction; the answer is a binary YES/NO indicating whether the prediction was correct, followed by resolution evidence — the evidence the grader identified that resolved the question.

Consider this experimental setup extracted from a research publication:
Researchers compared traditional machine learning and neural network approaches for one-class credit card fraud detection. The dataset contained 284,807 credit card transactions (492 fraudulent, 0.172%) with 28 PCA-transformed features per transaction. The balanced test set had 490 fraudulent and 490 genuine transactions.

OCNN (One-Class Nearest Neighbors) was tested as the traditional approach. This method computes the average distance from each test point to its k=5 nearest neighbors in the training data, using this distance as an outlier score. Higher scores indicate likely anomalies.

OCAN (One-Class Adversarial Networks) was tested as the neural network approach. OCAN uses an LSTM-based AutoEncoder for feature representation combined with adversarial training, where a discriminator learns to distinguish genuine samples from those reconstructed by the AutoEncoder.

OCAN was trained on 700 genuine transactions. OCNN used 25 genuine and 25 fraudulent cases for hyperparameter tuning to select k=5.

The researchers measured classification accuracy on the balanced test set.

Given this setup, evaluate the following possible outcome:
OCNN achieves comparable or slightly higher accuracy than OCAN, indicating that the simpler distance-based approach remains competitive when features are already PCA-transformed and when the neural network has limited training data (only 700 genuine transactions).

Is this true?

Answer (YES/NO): YES